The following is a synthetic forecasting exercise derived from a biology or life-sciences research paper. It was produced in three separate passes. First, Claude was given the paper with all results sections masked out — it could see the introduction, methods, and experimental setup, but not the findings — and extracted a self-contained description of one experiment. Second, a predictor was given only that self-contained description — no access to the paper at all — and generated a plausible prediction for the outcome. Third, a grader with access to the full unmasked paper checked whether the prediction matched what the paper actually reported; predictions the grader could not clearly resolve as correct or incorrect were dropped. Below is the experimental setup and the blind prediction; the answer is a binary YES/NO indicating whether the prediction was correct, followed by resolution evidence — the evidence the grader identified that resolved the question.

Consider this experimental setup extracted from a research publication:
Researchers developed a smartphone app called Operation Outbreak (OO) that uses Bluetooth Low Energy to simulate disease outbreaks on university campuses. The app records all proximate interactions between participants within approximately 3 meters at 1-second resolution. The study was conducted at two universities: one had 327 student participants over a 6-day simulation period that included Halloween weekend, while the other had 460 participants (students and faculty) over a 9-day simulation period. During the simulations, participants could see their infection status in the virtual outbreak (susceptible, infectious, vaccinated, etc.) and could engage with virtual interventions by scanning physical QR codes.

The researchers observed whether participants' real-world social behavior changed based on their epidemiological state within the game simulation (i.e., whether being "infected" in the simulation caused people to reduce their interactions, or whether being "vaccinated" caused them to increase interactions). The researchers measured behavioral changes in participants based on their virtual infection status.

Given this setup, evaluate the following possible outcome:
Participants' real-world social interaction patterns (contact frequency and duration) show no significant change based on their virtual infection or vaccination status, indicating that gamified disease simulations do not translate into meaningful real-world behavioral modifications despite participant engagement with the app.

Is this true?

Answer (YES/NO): YES